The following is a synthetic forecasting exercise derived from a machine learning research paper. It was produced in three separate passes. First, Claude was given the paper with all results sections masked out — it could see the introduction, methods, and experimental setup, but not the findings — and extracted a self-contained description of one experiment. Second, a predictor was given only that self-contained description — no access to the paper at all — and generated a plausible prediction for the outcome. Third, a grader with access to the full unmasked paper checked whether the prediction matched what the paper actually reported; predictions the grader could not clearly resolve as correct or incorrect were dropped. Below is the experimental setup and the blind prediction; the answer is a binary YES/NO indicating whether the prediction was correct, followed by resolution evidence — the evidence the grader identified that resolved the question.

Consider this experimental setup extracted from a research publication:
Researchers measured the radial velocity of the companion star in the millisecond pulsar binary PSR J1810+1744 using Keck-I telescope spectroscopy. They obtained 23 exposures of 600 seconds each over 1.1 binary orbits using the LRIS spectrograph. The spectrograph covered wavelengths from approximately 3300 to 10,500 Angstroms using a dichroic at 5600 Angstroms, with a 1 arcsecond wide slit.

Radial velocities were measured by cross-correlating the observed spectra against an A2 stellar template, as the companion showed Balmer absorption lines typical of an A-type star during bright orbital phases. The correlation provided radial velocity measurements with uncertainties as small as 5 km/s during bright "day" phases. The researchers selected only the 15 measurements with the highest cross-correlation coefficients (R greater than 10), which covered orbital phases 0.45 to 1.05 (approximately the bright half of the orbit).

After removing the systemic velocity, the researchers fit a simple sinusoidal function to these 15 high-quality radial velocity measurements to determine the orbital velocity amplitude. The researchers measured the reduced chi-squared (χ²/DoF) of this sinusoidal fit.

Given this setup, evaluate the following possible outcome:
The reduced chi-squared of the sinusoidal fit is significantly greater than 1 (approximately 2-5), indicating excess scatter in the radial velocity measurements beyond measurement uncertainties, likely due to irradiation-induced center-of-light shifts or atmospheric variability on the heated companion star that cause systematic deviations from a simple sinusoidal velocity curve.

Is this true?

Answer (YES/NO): YES